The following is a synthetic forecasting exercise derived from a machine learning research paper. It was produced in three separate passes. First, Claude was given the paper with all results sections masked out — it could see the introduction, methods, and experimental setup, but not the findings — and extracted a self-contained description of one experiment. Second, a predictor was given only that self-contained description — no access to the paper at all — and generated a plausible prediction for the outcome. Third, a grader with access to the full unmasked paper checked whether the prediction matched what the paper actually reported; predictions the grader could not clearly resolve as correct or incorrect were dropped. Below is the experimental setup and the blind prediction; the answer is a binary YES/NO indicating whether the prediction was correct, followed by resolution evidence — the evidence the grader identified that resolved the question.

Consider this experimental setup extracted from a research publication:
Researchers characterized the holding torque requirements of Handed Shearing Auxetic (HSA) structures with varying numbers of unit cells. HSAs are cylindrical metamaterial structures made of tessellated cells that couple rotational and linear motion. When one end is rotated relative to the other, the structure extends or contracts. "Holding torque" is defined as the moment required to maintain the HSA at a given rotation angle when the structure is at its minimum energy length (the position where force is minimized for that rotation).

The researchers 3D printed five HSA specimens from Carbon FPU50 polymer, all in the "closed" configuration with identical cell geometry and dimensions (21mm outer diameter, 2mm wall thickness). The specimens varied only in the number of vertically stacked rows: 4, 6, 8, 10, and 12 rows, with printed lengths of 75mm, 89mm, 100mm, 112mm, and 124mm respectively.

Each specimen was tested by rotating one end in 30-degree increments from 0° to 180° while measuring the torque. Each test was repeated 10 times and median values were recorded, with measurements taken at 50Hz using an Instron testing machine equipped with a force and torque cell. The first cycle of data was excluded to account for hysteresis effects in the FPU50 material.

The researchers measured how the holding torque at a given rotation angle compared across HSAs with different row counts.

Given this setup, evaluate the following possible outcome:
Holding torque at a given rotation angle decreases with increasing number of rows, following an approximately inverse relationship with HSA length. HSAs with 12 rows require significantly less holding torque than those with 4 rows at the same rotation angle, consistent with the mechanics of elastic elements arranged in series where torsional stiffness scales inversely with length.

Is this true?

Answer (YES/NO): NO